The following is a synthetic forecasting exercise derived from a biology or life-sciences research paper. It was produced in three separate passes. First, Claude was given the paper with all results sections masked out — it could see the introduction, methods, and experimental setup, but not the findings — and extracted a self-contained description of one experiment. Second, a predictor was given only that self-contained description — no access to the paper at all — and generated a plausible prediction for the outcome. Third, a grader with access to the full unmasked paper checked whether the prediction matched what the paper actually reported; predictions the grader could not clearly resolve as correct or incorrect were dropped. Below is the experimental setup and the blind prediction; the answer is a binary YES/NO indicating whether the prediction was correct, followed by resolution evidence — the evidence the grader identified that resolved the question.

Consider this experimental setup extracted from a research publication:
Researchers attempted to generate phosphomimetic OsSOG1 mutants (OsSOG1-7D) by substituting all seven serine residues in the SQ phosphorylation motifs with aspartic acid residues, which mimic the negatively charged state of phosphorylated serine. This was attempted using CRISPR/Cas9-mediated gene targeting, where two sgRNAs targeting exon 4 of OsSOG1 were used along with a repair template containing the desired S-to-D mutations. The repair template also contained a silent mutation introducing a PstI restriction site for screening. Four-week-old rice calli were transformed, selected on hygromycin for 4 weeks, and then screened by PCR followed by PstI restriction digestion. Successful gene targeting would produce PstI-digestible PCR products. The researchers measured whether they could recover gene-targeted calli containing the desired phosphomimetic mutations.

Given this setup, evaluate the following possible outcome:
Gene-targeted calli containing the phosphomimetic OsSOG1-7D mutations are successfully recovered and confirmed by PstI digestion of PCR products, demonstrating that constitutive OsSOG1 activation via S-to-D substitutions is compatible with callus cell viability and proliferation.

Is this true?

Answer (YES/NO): NO